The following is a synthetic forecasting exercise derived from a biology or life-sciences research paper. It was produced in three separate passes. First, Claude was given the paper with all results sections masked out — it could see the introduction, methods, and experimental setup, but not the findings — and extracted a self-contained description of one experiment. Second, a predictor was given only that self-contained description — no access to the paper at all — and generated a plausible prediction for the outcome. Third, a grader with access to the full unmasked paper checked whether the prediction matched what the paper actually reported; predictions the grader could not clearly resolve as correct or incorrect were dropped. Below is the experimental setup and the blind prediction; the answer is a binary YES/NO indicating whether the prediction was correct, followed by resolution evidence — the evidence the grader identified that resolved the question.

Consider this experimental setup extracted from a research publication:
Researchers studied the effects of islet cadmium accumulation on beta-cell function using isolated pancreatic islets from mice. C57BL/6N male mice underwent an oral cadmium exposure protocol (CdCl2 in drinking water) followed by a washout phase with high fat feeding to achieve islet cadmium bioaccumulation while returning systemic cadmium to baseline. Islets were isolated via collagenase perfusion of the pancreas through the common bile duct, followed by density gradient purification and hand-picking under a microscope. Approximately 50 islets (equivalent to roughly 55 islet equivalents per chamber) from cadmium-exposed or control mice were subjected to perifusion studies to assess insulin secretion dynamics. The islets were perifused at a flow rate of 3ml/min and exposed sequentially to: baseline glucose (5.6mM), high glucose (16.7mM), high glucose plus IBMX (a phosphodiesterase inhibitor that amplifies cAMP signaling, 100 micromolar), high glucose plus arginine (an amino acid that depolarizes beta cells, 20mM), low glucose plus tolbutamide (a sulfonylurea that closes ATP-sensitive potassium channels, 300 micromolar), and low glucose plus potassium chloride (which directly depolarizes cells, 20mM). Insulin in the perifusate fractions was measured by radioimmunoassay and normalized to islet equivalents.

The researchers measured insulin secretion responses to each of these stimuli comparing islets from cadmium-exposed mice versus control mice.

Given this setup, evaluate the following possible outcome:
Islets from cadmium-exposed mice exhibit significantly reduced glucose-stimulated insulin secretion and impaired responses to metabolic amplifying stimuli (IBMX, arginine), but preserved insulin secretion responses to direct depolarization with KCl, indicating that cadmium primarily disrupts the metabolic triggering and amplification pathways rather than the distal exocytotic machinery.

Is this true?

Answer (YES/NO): NO